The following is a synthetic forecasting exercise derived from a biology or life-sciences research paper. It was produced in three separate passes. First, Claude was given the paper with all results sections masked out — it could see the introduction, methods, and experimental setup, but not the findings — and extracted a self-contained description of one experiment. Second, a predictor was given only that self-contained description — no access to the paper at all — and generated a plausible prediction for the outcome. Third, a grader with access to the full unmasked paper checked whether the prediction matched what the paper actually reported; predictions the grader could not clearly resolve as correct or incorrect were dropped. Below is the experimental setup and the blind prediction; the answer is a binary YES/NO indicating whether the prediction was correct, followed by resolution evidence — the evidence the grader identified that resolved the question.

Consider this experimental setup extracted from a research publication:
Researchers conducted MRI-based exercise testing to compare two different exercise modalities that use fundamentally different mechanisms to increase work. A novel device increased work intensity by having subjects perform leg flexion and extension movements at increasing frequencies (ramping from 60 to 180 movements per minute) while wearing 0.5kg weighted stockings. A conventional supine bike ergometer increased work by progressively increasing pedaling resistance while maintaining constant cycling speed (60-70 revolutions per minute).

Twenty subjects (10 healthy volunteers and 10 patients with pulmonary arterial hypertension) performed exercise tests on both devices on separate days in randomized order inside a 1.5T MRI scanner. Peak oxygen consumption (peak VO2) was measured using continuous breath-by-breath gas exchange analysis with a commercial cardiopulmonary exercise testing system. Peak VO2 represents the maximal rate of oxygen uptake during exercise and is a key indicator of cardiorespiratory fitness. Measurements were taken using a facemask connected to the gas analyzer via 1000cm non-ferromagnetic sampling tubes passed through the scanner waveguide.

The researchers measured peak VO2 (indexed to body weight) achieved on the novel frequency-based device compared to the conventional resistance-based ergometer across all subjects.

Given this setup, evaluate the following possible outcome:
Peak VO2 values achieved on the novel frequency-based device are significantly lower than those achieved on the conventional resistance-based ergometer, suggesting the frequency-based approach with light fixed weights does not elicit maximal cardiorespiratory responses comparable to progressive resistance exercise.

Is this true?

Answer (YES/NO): YES